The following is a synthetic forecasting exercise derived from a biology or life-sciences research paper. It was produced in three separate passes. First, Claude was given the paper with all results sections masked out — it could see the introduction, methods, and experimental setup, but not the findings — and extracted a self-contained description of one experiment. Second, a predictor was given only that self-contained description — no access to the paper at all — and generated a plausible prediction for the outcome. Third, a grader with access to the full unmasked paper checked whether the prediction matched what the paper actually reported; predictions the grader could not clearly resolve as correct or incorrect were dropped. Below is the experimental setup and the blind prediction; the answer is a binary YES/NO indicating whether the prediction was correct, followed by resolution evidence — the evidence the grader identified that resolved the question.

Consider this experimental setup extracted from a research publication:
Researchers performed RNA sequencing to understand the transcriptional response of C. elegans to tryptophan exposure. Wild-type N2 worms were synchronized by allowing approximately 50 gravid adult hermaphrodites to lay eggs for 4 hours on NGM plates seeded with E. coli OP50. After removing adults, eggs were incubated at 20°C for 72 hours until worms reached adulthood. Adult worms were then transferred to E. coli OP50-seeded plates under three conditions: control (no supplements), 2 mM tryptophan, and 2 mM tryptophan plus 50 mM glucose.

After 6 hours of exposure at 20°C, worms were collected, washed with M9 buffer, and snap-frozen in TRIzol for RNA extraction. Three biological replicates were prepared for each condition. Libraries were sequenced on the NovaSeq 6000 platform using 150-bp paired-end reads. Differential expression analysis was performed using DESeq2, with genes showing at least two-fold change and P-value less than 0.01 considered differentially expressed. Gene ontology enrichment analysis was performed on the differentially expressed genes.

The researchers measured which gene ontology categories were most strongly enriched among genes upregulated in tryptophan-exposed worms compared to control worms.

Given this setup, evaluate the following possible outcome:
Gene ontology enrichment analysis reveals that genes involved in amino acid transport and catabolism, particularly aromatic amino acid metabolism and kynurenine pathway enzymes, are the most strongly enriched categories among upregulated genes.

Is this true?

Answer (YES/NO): NO